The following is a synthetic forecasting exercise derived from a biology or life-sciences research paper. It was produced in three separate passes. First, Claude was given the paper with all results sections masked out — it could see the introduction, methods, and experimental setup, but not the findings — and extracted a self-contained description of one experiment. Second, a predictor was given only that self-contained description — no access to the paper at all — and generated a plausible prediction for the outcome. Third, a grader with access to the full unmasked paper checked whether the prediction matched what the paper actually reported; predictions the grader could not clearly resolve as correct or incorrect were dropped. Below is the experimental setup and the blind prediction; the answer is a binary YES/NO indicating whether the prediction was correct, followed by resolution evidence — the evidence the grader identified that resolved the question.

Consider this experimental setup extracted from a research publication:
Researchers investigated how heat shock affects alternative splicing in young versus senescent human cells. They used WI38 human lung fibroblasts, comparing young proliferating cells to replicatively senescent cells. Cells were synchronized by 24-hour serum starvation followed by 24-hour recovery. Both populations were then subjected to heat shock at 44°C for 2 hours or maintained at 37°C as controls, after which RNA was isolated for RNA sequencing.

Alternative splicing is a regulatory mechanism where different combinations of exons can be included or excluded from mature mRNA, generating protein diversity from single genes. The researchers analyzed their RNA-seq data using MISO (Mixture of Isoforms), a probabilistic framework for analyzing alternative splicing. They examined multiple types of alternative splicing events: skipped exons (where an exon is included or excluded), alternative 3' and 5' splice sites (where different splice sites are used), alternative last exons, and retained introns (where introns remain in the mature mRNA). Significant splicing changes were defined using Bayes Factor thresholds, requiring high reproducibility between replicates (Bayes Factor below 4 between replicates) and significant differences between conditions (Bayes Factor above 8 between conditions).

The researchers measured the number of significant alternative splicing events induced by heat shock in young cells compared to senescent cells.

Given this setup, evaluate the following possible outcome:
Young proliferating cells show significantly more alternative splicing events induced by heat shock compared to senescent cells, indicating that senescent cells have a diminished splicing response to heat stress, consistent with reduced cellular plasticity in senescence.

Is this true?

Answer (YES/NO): YES